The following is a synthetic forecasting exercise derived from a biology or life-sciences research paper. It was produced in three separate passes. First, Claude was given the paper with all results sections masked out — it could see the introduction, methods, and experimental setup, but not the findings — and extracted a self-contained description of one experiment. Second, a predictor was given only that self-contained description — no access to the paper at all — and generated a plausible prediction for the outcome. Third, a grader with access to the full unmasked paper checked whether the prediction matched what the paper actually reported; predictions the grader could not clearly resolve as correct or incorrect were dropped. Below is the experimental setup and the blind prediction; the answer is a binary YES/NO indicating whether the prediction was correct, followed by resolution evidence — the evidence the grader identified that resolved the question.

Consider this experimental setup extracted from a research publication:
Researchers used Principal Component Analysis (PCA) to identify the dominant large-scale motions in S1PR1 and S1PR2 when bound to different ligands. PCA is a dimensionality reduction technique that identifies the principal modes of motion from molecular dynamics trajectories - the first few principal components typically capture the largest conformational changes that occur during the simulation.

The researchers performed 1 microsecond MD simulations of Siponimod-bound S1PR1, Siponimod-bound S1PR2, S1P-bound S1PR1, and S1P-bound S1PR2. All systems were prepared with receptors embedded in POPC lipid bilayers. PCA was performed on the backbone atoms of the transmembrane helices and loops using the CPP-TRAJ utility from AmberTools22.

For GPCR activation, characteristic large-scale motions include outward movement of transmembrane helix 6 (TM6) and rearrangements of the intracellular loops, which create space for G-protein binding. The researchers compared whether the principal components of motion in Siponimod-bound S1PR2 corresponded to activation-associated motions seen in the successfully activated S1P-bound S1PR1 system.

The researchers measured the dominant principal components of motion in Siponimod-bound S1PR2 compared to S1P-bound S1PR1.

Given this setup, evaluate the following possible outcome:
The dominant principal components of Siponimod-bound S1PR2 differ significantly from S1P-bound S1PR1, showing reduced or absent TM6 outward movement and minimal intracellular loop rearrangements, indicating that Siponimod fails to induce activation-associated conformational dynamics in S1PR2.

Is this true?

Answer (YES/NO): YES